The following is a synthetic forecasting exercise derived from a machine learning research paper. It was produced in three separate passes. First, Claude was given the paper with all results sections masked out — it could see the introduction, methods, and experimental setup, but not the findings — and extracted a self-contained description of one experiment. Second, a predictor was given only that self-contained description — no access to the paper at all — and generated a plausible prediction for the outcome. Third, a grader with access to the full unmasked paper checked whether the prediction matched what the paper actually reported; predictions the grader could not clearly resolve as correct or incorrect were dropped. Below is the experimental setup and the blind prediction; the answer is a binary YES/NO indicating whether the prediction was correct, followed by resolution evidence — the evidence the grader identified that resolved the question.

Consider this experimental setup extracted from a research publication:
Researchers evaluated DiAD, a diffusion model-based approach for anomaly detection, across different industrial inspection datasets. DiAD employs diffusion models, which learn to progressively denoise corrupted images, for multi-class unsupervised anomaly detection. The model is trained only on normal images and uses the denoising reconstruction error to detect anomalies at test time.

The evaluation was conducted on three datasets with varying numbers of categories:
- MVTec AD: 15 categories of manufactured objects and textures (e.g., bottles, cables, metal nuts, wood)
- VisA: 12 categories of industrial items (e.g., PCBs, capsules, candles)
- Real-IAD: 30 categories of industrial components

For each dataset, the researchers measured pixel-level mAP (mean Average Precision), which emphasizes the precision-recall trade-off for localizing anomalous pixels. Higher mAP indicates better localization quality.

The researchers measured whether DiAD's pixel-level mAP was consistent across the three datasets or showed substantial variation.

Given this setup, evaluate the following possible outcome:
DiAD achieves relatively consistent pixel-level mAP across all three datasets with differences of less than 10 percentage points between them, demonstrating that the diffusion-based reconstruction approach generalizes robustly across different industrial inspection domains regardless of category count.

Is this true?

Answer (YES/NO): NO